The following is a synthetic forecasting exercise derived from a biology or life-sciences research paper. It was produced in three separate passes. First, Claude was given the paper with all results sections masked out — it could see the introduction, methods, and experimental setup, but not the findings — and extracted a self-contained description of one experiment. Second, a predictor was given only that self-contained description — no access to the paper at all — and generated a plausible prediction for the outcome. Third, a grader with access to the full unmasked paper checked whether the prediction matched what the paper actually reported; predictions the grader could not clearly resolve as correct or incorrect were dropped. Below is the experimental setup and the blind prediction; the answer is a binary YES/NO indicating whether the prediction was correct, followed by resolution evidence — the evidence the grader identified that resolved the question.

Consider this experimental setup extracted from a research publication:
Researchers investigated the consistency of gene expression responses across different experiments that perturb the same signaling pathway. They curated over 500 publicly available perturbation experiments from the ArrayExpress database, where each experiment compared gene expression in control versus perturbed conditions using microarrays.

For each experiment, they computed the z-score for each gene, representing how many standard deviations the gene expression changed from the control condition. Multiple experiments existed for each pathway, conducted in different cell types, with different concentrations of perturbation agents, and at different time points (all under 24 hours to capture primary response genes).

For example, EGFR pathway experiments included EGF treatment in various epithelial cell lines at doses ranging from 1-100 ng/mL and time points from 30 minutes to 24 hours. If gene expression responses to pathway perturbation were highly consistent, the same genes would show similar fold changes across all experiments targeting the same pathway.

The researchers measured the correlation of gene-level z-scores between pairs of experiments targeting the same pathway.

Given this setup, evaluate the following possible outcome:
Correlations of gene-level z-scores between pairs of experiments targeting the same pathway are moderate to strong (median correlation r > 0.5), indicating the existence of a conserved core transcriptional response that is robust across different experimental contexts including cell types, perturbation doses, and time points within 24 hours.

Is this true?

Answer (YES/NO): NO